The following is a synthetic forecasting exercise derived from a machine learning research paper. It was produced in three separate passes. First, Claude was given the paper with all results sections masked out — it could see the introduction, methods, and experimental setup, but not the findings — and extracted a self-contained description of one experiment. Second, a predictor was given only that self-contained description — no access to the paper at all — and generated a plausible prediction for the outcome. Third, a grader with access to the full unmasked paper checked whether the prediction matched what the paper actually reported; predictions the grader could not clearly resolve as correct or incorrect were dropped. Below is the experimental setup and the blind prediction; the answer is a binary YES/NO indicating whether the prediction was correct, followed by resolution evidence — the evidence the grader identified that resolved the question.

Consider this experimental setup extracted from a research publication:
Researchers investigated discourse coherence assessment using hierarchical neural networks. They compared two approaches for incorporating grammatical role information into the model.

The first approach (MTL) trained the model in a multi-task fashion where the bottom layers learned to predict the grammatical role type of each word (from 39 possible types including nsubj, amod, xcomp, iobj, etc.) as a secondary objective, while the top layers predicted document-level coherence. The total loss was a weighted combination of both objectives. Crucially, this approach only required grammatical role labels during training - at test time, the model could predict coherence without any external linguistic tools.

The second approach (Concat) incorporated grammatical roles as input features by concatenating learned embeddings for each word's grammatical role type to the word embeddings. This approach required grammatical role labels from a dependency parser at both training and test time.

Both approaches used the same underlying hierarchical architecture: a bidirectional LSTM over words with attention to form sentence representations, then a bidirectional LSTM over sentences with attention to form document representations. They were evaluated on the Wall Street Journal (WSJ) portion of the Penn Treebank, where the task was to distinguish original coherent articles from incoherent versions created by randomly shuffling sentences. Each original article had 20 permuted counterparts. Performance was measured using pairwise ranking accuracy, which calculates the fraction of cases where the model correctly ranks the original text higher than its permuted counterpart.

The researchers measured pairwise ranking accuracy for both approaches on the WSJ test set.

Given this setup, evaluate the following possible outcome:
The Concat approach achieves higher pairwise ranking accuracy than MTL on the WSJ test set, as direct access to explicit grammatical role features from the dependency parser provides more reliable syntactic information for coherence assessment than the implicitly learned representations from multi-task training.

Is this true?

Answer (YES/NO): NO